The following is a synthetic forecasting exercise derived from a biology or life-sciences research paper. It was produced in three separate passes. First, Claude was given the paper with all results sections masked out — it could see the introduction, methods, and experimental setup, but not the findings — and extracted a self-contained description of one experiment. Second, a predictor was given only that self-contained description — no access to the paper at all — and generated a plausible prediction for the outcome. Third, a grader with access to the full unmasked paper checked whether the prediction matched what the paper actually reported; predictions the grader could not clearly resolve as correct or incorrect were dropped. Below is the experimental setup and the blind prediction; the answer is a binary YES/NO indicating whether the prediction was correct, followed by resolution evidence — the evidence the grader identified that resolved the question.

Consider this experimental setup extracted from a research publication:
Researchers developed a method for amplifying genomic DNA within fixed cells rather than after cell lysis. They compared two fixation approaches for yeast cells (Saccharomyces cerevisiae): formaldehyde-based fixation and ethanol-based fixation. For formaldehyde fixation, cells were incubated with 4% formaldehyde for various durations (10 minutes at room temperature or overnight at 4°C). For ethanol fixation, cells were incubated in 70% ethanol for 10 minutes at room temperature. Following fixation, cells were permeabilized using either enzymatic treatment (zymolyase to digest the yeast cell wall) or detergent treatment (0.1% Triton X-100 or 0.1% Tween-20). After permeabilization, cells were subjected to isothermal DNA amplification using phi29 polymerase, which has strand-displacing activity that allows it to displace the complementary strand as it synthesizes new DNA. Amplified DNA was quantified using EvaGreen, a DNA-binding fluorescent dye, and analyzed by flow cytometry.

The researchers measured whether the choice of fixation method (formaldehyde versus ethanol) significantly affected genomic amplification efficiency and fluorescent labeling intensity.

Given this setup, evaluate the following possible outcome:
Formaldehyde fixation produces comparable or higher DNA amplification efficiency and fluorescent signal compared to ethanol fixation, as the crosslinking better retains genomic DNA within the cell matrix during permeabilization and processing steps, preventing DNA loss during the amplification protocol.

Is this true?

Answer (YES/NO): YES